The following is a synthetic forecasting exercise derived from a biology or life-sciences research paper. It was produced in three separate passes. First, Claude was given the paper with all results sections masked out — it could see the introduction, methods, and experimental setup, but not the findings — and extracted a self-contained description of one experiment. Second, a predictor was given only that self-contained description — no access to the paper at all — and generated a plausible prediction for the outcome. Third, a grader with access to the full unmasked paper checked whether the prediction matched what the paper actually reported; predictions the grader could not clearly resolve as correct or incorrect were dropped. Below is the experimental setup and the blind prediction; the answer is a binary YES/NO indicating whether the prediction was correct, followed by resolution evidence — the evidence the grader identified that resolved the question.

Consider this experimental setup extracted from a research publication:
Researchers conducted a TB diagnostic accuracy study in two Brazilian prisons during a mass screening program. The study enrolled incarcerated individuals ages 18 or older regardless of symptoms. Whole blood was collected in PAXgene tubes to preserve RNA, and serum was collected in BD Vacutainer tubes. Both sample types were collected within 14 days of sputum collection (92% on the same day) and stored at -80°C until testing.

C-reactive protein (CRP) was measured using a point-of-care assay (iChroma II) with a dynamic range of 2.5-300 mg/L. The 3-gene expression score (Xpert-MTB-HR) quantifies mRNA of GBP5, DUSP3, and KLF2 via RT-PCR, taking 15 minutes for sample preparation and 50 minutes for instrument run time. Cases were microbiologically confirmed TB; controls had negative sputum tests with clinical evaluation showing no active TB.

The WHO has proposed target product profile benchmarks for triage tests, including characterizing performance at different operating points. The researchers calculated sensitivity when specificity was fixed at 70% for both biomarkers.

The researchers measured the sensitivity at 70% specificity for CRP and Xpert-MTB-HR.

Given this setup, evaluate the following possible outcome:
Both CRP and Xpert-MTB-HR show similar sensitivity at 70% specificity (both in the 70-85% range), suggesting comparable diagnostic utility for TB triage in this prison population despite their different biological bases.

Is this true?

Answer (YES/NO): YES